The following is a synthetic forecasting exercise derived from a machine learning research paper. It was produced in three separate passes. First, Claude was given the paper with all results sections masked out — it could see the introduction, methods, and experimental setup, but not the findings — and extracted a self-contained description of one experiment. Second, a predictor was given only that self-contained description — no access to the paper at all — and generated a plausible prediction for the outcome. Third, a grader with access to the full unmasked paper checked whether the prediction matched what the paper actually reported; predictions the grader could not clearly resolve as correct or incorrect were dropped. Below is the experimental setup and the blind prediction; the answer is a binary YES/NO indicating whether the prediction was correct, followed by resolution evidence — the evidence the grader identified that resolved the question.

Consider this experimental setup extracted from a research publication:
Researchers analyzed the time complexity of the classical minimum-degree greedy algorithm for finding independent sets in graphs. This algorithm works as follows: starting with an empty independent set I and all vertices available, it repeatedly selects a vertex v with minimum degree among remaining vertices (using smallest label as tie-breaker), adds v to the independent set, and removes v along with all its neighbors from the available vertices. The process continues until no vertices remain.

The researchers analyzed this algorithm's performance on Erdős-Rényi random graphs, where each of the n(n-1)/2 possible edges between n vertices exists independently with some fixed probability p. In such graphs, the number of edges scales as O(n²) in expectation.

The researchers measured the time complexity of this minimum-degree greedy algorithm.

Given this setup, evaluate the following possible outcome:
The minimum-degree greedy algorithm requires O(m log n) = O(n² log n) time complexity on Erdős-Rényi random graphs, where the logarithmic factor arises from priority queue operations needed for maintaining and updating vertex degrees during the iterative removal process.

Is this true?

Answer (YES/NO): NO